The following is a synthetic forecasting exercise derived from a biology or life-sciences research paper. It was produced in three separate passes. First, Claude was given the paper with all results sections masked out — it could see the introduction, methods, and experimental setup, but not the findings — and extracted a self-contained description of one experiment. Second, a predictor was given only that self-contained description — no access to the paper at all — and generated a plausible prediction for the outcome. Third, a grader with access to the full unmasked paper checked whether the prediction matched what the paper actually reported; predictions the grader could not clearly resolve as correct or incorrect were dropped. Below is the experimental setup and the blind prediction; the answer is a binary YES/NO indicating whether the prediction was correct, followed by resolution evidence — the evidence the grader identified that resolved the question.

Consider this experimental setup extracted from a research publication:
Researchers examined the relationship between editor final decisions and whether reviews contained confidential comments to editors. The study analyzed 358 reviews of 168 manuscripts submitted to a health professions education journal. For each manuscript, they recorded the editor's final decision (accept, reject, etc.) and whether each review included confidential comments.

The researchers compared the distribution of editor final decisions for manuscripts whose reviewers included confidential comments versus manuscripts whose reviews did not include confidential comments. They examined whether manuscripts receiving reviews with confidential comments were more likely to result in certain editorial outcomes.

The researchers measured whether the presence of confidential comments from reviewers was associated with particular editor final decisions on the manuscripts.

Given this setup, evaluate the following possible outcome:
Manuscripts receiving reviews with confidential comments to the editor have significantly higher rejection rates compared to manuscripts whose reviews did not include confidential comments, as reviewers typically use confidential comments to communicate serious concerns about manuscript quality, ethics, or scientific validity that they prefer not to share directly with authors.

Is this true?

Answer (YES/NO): NO